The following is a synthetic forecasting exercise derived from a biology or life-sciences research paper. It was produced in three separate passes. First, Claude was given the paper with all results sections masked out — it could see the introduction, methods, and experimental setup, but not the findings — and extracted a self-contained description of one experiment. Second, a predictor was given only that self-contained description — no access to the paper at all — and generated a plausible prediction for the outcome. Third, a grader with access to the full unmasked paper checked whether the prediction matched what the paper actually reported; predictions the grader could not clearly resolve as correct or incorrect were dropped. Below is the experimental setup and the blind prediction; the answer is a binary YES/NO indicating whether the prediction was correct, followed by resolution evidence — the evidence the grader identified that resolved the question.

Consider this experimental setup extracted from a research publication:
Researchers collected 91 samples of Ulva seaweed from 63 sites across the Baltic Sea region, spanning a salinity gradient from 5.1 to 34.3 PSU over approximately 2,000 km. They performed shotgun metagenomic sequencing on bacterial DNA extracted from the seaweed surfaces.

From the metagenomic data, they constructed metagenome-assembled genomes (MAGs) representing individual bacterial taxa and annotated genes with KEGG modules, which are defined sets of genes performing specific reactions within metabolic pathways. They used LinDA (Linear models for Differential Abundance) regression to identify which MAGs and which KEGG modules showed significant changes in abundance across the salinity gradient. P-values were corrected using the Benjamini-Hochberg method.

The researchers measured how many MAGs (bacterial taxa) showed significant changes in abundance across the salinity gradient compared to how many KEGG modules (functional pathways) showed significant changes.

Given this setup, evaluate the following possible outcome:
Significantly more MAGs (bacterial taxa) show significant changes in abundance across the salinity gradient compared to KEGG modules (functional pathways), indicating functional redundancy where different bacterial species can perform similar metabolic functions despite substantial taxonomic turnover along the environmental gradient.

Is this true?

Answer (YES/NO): YES